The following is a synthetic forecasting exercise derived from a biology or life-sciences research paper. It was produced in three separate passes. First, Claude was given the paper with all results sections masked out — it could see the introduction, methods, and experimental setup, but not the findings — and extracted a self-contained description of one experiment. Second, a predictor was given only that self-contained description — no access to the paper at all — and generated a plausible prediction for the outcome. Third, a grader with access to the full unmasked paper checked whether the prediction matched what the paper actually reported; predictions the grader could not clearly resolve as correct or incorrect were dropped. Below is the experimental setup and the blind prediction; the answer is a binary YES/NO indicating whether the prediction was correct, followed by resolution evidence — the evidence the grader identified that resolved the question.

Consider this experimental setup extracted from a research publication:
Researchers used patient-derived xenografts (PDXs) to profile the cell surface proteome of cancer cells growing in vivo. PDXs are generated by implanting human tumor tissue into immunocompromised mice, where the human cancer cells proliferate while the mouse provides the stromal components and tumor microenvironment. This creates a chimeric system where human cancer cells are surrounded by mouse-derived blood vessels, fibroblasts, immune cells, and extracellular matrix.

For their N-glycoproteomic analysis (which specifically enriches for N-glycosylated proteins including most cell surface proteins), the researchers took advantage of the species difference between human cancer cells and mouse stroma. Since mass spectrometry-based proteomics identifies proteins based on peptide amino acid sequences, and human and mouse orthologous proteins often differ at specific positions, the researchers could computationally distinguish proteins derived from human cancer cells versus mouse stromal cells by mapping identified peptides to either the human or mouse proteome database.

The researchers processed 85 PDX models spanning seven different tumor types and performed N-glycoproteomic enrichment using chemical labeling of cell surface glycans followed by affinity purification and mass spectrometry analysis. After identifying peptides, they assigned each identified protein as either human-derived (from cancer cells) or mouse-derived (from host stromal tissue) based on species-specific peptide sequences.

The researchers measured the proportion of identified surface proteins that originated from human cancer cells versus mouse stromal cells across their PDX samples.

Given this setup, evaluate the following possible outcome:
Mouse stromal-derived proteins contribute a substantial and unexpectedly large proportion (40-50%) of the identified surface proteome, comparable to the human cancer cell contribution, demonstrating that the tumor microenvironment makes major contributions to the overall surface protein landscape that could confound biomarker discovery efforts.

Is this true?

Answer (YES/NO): YES